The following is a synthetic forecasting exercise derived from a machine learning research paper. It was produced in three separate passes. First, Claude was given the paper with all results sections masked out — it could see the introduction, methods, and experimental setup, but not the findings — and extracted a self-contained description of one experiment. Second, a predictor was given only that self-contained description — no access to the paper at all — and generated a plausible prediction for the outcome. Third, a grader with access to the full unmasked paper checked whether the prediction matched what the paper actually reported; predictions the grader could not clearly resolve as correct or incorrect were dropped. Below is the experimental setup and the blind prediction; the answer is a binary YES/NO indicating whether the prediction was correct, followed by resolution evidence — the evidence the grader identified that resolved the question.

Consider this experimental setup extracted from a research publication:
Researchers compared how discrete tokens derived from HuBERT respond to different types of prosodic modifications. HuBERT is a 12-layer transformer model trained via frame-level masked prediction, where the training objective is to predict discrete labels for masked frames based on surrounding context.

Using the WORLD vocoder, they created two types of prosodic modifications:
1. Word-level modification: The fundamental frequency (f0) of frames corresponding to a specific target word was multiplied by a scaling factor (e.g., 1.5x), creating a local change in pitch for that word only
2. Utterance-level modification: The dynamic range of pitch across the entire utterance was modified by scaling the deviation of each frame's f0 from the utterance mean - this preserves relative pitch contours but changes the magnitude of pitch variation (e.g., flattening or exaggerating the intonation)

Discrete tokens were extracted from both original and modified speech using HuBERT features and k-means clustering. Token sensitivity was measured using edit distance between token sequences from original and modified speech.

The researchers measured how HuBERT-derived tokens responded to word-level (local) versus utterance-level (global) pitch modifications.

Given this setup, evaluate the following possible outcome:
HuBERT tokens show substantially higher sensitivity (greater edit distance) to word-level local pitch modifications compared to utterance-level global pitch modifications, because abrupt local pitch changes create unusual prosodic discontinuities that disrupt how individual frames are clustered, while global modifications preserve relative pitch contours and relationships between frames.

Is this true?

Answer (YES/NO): YES